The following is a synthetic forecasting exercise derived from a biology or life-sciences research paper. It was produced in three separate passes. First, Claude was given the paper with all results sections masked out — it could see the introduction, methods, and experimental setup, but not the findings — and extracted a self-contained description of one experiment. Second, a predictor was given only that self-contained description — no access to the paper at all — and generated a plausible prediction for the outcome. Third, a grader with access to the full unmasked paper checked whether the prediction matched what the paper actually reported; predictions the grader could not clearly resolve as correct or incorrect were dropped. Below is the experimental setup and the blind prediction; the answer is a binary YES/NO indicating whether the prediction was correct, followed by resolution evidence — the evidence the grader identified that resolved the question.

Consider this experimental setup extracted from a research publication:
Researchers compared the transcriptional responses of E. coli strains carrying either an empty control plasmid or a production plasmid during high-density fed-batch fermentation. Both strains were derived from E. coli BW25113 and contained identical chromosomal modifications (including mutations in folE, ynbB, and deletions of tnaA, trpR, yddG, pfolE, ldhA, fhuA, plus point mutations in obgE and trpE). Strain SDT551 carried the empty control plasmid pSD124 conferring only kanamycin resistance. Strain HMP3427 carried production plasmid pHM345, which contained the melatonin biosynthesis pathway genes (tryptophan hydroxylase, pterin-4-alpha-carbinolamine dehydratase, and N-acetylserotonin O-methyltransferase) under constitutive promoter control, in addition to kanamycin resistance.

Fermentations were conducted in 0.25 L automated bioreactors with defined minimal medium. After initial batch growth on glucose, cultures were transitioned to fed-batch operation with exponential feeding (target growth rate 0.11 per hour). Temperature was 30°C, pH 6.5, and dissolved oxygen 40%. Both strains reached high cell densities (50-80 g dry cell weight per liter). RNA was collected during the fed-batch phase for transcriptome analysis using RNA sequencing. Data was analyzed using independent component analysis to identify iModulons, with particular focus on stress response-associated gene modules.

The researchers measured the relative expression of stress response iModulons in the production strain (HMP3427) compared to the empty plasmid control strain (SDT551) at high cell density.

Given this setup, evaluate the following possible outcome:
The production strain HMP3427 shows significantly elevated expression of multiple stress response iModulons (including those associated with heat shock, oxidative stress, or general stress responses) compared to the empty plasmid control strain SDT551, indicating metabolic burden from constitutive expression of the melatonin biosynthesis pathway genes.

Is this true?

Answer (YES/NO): YES